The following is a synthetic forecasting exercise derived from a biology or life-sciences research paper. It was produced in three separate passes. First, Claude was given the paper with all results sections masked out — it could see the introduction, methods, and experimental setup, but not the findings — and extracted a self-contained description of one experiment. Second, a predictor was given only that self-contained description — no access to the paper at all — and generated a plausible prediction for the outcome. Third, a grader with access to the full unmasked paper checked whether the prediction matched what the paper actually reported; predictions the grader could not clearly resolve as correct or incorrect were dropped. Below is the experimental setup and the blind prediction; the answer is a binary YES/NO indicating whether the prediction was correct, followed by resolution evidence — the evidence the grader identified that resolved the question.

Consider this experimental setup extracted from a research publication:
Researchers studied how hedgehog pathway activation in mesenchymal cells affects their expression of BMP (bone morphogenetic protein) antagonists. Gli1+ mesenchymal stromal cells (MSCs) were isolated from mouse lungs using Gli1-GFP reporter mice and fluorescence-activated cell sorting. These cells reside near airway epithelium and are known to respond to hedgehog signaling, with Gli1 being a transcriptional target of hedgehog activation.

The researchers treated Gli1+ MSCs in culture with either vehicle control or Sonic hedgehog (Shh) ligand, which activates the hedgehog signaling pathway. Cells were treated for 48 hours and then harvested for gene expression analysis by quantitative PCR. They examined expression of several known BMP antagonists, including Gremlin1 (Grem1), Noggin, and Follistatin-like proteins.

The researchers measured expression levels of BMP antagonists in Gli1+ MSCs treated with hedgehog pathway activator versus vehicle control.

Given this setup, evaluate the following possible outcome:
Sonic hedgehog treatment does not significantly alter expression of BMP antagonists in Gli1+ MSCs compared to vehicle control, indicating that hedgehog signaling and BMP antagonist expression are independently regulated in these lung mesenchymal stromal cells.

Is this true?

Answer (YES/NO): NO